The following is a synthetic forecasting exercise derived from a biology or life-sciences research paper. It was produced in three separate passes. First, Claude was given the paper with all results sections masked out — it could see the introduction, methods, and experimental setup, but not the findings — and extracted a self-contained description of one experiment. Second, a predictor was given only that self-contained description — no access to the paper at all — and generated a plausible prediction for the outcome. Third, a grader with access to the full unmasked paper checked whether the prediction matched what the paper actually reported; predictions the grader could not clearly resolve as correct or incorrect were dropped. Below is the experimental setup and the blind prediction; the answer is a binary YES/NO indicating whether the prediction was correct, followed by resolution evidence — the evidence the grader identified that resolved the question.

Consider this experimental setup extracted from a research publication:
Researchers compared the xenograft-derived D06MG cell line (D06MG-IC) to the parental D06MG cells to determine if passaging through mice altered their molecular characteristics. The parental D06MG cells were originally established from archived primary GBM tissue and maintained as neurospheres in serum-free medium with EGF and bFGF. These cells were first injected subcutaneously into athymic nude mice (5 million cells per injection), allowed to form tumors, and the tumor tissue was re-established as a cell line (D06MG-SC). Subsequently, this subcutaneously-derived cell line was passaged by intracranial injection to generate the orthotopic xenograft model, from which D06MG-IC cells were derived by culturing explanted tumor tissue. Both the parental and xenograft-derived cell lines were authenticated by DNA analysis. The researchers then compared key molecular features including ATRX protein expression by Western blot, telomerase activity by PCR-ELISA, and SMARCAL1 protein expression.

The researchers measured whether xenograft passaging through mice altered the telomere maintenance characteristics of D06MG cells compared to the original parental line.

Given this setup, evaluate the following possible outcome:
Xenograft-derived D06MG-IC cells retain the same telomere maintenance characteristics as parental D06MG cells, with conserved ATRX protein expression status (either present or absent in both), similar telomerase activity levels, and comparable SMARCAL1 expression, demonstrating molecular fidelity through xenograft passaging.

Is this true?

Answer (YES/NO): YES